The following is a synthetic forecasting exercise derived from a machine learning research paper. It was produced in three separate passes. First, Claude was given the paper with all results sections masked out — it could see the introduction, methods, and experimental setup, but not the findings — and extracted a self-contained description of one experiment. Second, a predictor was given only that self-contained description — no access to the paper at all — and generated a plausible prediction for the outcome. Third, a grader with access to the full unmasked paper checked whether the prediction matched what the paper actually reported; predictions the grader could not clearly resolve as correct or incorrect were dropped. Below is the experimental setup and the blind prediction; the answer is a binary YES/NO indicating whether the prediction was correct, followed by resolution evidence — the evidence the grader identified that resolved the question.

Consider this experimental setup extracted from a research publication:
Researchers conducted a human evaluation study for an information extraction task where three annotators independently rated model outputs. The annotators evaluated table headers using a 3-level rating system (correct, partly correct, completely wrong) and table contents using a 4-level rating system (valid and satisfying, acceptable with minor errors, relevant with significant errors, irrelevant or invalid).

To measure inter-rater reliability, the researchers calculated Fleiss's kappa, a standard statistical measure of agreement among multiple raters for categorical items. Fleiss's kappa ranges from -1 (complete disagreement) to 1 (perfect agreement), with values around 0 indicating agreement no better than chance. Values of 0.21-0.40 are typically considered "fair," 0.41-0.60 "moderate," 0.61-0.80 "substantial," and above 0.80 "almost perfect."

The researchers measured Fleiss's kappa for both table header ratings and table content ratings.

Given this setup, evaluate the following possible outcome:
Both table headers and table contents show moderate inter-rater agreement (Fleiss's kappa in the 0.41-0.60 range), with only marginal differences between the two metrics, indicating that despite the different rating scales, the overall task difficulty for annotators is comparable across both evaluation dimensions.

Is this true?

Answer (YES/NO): YES